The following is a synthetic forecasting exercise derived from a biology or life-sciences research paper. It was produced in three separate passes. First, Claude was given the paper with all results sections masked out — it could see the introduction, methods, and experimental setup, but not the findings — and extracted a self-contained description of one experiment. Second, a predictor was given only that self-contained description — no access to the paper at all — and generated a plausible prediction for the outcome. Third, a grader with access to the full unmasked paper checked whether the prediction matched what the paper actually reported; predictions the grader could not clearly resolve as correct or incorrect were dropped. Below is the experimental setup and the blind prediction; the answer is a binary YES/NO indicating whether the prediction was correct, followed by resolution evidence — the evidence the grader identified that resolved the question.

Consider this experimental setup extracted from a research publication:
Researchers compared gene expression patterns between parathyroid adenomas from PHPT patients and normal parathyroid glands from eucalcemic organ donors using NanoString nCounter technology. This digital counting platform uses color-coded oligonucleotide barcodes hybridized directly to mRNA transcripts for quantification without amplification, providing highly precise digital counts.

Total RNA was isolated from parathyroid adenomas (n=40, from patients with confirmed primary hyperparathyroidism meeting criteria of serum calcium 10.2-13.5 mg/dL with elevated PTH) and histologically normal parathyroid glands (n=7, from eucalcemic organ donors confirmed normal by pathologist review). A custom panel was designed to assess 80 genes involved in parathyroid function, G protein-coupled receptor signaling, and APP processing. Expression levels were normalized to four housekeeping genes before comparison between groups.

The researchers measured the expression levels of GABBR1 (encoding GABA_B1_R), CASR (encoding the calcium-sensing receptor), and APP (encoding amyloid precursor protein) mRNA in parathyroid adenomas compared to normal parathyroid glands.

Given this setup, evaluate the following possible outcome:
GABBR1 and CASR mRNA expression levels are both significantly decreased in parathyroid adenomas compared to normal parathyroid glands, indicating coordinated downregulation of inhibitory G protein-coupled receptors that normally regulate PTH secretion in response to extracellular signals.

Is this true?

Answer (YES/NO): NO